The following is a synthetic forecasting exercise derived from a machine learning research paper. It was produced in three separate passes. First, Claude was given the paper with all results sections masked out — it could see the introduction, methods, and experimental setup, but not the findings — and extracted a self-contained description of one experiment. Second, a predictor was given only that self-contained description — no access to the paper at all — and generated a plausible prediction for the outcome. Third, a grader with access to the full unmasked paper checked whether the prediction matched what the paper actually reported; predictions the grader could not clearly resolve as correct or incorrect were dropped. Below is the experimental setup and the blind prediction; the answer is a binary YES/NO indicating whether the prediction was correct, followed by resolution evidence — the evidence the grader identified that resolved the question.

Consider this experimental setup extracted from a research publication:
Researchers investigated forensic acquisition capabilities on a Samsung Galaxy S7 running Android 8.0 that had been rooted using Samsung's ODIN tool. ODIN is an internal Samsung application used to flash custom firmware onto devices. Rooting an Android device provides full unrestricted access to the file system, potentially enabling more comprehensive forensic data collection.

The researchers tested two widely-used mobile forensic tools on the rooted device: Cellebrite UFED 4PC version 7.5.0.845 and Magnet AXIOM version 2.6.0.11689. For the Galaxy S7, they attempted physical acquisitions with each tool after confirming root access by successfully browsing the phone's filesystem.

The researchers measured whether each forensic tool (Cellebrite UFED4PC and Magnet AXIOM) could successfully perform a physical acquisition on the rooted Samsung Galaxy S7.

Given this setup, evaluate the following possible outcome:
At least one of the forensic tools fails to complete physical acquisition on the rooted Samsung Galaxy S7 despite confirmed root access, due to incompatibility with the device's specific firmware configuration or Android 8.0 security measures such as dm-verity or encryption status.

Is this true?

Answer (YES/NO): YES